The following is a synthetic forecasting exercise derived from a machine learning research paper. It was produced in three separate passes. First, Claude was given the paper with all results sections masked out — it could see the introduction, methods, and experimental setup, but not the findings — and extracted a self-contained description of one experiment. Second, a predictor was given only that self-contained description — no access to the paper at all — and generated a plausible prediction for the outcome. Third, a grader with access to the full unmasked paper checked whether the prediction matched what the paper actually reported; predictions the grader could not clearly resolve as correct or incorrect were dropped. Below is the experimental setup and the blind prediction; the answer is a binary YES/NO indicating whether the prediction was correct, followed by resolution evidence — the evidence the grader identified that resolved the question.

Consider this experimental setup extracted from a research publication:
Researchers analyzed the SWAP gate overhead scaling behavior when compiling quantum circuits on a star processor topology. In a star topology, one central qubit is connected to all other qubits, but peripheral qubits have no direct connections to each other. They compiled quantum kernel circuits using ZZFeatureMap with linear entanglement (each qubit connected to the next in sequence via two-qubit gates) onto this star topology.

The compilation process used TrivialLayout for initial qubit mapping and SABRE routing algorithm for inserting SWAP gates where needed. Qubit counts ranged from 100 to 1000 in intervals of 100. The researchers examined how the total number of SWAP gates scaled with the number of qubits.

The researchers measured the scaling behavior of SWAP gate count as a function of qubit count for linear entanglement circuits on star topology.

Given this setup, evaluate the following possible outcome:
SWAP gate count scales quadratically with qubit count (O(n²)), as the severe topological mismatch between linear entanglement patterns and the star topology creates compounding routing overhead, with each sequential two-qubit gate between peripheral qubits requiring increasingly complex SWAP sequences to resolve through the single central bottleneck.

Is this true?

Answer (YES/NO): NO